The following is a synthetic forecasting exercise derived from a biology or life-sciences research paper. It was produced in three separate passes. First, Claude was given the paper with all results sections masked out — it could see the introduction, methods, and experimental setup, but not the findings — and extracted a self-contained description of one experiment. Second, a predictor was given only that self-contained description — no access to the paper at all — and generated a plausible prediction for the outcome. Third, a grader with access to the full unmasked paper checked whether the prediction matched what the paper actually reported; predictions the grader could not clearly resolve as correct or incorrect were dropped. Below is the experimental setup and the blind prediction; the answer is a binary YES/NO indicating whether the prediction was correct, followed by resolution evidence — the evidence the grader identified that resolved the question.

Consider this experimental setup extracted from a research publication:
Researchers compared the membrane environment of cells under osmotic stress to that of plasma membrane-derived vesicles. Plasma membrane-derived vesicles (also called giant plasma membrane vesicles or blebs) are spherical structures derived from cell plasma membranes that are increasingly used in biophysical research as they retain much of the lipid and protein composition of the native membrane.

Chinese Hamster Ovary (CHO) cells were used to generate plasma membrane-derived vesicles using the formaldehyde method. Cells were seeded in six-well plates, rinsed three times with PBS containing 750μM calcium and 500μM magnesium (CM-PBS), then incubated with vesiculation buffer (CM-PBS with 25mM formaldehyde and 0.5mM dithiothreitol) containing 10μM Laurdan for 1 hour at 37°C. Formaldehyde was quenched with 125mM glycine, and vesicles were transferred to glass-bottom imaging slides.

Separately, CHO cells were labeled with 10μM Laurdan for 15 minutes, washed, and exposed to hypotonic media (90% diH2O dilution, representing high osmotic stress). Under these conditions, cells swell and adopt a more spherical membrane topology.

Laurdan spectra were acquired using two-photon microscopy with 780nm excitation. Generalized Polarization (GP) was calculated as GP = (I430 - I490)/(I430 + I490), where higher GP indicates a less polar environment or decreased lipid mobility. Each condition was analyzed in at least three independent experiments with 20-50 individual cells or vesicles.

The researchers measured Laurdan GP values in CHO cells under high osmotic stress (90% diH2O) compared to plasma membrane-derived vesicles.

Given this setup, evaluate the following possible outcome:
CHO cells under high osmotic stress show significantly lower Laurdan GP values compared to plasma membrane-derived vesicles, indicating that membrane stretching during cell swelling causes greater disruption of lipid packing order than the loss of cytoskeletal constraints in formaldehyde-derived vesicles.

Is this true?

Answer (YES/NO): NO